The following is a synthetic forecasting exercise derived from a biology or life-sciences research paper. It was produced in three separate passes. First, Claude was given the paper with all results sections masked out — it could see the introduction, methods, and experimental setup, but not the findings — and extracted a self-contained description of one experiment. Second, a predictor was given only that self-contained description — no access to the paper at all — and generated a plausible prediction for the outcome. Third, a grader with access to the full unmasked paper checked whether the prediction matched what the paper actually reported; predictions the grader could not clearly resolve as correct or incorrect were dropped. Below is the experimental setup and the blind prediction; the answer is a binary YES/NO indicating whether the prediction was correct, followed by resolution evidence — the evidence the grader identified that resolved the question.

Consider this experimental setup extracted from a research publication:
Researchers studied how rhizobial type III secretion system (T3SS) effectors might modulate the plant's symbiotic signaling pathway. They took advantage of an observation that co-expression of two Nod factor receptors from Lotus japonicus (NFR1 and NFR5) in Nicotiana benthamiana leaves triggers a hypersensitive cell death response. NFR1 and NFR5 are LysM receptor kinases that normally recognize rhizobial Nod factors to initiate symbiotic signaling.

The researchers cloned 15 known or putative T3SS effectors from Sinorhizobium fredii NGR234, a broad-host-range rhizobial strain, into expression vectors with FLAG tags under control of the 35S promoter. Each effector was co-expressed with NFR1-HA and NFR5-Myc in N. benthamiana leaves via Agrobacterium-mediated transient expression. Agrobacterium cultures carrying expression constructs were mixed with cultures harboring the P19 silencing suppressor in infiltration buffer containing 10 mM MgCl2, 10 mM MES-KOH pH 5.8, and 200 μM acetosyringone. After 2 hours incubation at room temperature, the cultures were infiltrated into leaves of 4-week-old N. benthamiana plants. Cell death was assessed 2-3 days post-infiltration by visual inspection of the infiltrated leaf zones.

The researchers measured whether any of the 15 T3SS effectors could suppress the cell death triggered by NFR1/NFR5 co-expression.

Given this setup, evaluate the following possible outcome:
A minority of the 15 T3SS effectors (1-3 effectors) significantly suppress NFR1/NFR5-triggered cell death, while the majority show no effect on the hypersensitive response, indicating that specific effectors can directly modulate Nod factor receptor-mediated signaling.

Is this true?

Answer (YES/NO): YES